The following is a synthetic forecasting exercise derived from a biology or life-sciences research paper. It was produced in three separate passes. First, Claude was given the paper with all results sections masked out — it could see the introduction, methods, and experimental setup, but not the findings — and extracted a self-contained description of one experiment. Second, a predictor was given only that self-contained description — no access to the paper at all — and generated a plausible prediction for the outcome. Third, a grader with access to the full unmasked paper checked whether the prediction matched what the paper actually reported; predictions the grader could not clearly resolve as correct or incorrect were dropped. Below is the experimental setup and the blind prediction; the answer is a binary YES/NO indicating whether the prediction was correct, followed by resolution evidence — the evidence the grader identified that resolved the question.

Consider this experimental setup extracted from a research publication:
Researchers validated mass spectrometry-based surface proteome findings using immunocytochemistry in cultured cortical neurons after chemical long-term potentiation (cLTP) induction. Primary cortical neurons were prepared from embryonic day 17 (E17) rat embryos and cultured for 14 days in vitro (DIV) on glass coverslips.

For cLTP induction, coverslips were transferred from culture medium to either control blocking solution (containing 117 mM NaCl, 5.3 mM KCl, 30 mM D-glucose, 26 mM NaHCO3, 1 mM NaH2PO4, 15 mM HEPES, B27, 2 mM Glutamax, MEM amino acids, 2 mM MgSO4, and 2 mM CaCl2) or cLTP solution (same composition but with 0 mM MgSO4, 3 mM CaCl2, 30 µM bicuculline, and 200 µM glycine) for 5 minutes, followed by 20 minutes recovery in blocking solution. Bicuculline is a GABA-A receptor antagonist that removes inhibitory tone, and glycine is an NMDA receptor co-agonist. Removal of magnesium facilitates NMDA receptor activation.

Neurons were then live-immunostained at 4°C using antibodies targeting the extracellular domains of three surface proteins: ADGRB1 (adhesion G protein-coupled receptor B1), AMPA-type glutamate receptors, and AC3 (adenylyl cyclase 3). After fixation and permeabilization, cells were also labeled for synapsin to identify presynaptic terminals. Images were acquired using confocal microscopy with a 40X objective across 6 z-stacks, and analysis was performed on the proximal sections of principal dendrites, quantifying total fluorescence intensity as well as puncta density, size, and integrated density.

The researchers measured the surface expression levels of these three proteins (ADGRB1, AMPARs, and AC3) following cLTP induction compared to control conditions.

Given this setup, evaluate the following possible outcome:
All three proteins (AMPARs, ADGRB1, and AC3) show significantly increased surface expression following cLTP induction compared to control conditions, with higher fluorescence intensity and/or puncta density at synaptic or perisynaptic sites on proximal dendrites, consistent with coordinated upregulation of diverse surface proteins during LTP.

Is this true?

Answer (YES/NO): YES